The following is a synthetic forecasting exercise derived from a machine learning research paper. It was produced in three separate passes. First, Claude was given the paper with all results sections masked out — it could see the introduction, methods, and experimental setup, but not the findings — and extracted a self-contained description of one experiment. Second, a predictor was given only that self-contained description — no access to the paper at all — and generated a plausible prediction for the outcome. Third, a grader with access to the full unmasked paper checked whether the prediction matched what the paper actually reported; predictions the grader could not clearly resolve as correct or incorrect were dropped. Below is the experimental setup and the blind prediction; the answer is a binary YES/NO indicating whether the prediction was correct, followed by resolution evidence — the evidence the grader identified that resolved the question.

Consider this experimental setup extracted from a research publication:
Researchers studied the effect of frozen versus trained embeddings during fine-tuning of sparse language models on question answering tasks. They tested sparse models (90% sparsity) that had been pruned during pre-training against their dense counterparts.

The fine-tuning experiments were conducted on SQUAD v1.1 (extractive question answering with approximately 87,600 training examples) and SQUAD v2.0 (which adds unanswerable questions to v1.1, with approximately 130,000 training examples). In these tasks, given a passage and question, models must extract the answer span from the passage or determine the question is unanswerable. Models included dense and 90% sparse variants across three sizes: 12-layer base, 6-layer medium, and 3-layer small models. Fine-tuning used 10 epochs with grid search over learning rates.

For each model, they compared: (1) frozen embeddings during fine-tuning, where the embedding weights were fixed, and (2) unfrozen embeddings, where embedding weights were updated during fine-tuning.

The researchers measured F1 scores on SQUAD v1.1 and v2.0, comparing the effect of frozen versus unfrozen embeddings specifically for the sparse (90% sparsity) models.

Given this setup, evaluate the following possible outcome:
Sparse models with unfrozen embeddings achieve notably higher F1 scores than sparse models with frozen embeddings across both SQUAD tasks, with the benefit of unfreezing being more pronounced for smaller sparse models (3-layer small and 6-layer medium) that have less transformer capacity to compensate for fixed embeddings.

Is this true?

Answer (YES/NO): NO